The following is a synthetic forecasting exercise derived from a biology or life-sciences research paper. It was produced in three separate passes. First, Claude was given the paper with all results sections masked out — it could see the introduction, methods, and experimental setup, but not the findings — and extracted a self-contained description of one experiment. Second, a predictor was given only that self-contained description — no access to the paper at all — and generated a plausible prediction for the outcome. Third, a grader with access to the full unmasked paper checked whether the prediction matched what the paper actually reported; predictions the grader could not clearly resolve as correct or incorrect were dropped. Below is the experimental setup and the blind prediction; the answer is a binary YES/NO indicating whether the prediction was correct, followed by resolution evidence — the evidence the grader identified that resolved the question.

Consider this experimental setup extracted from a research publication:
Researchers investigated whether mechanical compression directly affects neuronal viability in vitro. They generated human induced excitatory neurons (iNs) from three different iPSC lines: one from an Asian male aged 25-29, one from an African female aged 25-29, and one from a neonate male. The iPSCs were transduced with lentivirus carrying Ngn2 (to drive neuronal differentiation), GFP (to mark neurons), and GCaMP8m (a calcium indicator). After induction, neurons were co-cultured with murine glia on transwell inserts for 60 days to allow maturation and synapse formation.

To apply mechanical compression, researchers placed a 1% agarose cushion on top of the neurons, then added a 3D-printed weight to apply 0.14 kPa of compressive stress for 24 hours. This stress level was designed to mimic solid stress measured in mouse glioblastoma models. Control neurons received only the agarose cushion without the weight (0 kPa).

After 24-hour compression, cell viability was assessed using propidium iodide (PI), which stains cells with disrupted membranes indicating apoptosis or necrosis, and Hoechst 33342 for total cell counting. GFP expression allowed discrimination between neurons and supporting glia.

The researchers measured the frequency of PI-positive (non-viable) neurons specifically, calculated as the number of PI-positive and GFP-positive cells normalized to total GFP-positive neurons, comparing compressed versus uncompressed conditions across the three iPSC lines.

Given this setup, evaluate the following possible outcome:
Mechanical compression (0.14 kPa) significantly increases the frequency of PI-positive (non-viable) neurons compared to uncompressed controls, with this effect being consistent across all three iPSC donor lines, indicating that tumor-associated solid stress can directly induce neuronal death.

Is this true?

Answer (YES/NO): NO